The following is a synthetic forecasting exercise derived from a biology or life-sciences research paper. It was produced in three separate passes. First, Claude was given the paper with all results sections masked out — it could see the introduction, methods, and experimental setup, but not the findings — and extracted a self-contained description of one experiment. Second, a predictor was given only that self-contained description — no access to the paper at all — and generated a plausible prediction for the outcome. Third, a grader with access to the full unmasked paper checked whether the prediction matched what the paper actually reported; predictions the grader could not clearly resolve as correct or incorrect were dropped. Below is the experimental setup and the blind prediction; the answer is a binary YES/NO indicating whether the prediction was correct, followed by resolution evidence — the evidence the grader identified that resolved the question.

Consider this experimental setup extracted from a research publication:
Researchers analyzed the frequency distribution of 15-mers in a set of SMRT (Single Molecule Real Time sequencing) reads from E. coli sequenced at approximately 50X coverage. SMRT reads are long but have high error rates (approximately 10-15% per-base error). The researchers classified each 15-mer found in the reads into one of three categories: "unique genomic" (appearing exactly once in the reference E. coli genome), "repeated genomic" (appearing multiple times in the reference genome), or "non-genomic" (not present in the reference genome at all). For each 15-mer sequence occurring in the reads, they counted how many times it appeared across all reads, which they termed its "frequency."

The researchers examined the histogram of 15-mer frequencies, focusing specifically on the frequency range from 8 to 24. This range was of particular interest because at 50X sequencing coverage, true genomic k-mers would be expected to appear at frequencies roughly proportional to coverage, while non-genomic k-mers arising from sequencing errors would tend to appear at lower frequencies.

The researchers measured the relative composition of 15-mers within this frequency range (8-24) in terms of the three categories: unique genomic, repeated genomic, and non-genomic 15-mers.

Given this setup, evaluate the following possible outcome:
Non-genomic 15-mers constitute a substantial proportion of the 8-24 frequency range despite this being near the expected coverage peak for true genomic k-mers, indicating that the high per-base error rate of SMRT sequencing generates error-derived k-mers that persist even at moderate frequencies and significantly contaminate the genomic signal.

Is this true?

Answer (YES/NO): NO